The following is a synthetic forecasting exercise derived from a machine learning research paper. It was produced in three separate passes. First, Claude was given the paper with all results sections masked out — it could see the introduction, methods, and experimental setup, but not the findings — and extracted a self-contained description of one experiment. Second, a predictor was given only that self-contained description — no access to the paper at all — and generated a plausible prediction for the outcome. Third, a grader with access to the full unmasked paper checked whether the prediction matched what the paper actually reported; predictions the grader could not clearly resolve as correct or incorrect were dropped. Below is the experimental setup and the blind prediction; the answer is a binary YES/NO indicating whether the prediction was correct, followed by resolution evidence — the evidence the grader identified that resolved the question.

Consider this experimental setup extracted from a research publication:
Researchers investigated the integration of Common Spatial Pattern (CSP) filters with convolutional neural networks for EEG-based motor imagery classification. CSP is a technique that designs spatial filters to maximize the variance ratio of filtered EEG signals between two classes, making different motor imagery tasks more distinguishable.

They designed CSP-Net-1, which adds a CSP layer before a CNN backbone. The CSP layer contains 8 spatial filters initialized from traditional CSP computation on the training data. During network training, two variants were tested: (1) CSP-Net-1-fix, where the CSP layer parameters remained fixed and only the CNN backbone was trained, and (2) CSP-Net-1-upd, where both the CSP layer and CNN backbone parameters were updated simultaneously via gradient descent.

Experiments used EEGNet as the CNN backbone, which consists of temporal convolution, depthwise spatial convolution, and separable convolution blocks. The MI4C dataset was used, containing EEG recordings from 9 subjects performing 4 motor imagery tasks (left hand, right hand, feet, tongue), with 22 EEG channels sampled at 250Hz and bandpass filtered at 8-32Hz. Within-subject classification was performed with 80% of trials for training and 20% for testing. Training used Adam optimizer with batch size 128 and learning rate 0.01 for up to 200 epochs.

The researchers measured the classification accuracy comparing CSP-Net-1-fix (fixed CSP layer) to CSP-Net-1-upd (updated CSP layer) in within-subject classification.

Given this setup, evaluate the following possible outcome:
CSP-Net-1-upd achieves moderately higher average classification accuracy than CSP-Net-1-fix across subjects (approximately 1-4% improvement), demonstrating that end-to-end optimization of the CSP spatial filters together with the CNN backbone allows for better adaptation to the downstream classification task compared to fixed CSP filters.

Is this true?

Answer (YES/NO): NO